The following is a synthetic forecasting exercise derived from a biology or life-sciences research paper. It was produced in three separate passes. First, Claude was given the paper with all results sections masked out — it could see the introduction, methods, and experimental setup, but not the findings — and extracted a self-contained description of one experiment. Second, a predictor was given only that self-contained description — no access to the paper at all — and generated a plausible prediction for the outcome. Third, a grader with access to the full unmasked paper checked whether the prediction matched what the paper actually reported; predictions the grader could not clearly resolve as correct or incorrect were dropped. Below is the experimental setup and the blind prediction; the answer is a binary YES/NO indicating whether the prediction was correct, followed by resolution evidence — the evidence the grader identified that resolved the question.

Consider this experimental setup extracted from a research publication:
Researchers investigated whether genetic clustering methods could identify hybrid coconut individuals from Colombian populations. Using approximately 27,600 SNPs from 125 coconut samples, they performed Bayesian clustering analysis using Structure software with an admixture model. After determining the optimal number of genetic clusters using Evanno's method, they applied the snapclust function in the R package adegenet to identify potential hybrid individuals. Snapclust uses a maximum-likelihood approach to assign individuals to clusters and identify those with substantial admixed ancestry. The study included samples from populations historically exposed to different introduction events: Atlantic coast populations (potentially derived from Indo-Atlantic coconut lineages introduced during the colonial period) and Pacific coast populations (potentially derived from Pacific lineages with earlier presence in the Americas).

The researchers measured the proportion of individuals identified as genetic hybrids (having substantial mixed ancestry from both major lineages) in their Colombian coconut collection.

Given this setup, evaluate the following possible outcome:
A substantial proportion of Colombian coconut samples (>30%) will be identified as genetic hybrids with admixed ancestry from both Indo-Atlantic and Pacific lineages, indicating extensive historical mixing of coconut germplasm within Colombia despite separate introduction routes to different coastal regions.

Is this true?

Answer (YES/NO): NO